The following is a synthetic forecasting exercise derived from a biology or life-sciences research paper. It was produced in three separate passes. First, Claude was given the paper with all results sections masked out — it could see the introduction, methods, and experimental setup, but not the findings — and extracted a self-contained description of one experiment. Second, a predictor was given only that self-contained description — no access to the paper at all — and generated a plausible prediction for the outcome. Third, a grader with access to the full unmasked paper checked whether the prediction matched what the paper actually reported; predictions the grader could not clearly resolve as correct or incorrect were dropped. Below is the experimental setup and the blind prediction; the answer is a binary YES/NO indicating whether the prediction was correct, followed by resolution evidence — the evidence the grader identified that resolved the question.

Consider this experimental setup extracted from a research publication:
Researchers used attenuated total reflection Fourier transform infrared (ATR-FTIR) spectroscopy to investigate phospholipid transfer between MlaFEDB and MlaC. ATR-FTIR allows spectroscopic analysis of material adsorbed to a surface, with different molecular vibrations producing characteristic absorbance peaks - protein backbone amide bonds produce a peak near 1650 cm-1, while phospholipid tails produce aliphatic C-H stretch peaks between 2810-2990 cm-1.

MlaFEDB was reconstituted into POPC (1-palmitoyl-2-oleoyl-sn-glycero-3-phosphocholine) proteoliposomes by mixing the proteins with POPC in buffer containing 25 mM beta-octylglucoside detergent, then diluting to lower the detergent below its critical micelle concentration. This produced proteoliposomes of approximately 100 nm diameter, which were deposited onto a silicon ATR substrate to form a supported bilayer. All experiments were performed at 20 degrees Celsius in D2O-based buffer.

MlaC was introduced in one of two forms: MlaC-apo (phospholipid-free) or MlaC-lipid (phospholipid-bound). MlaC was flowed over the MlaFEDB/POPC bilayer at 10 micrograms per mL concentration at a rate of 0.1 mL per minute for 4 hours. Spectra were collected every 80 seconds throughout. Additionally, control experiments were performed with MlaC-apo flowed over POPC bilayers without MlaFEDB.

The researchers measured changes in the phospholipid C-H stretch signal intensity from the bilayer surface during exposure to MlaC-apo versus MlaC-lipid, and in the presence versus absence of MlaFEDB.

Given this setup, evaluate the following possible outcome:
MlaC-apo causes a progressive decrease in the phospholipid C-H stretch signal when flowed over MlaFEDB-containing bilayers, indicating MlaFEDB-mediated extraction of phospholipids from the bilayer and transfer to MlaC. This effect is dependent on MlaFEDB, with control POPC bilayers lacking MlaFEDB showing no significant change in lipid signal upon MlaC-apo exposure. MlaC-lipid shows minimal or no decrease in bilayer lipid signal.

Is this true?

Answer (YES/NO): YES